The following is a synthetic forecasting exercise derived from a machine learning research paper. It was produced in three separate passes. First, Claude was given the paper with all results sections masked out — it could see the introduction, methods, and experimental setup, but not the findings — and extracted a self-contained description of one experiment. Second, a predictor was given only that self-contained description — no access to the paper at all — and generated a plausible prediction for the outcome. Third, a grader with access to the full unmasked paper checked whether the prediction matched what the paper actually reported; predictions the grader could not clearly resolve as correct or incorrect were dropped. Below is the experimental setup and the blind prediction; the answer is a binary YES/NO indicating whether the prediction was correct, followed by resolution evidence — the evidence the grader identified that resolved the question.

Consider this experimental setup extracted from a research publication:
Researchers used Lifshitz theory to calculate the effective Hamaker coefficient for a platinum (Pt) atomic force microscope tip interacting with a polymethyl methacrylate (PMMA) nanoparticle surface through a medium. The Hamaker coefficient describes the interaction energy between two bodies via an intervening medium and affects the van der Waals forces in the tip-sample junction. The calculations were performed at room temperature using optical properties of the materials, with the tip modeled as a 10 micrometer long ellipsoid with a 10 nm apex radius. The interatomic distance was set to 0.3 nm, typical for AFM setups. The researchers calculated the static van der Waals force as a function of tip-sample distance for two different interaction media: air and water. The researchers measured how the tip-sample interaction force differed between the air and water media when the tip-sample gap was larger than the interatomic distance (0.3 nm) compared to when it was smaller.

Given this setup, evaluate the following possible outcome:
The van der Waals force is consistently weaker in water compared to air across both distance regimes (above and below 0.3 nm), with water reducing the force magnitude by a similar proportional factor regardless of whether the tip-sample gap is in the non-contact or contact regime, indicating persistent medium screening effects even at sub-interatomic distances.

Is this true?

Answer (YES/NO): NO